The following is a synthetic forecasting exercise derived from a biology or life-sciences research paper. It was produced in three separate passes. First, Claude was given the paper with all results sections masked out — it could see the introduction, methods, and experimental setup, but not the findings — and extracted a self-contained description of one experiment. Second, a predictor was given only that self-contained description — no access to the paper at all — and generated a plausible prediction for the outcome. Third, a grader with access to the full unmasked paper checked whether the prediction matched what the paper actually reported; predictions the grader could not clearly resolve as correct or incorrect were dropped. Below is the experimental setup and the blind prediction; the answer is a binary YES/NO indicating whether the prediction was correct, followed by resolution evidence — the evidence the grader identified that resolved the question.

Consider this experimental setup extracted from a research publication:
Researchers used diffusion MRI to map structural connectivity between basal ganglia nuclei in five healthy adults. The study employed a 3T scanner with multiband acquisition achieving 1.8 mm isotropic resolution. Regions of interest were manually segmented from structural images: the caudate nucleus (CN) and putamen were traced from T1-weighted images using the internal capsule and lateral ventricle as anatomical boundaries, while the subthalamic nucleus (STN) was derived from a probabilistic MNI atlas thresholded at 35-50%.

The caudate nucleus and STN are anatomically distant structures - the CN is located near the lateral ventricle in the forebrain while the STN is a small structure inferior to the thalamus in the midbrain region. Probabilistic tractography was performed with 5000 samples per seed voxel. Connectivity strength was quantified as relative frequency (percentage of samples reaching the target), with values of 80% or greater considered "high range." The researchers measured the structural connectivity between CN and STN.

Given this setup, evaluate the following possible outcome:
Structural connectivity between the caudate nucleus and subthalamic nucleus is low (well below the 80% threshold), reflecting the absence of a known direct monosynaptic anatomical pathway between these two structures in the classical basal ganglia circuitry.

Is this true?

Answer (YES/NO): NO